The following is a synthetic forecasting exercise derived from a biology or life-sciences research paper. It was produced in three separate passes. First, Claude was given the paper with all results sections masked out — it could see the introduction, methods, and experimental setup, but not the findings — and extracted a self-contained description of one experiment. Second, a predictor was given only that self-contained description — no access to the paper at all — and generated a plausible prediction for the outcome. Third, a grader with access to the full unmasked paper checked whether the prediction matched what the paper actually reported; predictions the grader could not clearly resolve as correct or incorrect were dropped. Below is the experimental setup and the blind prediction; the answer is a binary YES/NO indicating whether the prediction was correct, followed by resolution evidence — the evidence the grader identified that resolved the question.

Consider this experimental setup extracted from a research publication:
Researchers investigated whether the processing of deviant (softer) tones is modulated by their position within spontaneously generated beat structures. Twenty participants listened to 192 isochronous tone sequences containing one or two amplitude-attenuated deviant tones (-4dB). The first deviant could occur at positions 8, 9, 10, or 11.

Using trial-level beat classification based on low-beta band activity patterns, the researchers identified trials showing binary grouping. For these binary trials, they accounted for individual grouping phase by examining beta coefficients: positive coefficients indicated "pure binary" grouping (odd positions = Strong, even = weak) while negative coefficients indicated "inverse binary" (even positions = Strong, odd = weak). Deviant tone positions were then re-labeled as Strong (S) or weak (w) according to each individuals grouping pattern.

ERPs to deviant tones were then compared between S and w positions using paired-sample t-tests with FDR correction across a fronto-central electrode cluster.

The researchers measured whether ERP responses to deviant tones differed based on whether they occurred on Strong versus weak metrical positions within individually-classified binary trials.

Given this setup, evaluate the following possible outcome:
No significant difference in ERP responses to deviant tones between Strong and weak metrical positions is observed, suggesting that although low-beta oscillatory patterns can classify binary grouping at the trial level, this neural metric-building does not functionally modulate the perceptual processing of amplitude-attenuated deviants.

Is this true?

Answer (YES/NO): NO